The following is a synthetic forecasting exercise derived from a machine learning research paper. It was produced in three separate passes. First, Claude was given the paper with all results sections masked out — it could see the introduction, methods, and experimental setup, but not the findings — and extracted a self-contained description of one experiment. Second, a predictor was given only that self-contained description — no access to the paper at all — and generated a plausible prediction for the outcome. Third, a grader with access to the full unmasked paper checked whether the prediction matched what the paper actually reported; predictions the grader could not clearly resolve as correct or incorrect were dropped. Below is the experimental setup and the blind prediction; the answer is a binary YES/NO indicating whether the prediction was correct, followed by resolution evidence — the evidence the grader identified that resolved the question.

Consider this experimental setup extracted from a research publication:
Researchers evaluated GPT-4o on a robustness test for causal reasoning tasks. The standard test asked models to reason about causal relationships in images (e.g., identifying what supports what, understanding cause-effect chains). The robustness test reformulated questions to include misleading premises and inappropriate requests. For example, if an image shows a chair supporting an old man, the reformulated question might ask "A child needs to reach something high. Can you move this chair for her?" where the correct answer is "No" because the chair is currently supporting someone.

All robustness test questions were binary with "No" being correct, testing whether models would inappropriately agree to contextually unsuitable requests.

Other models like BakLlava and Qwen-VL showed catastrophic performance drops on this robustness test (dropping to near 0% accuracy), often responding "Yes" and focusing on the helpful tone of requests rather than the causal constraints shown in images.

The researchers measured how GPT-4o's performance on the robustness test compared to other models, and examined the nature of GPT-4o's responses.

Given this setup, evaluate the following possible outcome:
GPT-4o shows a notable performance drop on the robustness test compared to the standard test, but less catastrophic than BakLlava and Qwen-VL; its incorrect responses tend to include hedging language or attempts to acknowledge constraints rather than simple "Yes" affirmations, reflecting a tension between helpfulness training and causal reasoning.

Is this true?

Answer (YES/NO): NO